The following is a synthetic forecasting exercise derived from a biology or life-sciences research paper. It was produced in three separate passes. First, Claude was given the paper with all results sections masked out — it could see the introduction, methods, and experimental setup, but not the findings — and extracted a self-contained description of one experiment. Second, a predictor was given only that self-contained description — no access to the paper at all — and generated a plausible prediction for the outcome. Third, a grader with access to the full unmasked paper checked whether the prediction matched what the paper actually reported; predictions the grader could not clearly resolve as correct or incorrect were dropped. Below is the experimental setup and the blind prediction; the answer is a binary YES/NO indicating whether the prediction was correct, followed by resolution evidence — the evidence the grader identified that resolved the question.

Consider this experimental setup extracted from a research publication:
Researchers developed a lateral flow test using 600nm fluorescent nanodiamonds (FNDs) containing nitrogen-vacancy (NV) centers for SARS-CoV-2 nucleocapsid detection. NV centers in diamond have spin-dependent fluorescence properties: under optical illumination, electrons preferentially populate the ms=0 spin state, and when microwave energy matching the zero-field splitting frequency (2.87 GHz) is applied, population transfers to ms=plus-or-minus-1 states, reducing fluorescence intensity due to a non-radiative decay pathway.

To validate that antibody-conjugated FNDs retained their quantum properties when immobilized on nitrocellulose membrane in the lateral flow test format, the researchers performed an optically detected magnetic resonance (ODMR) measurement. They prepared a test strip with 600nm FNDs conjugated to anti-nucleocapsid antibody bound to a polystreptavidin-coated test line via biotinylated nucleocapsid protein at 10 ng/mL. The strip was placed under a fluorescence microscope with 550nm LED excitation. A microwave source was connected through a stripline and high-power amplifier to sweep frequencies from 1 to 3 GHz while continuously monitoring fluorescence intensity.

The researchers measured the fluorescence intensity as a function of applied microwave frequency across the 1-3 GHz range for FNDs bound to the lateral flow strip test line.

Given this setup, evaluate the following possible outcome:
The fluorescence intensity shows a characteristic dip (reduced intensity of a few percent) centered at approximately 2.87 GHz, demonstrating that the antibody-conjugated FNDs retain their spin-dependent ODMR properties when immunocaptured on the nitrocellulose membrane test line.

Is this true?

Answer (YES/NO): YES